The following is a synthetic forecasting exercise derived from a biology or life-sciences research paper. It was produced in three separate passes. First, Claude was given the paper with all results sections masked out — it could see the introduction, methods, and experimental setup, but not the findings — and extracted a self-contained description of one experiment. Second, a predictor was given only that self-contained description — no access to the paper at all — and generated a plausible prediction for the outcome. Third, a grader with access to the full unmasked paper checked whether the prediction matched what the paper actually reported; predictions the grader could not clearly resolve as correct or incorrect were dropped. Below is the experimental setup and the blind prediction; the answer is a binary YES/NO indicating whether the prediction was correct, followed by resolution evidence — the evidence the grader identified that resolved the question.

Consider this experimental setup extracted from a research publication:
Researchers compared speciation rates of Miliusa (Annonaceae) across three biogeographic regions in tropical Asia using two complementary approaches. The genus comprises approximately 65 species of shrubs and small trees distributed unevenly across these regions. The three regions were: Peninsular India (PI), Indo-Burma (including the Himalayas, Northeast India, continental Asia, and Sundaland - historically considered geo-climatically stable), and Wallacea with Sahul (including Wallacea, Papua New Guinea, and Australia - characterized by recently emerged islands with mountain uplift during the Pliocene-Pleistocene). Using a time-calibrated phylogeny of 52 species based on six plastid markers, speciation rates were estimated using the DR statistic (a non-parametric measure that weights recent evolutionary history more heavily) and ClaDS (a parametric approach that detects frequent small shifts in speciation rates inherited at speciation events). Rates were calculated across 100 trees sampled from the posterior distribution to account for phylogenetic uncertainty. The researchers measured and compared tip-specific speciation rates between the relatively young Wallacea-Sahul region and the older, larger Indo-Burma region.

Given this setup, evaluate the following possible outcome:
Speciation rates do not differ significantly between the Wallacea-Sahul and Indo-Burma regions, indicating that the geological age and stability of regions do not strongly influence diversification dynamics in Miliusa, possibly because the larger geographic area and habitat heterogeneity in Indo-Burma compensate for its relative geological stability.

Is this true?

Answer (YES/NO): YES